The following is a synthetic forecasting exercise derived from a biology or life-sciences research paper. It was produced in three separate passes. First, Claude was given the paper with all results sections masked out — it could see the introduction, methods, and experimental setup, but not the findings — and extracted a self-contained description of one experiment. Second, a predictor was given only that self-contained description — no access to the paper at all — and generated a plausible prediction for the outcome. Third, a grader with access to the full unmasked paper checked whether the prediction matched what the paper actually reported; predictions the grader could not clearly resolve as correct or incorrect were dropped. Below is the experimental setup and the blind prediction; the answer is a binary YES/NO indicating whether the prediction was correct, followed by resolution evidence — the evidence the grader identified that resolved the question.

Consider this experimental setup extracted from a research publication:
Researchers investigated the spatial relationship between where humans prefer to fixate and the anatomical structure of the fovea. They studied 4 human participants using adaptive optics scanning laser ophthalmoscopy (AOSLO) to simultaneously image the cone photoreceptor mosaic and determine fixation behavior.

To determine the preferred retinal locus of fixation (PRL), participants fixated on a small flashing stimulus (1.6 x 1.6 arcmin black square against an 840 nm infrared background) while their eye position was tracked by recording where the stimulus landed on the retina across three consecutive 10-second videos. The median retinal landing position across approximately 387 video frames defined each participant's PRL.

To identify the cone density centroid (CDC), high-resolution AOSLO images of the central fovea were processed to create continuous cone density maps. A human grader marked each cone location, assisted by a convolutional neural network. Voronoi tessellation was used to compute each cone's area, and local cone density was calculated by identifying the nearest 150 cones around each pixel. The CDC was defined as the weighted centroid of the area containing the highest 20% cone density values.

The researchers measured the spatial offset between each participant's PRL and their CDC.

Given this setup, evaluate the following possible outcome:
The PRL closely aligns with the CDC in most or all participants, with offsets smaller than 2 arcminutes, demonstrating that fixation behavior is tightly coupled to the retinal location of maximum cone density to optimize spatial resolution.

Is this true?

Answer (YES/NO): NO